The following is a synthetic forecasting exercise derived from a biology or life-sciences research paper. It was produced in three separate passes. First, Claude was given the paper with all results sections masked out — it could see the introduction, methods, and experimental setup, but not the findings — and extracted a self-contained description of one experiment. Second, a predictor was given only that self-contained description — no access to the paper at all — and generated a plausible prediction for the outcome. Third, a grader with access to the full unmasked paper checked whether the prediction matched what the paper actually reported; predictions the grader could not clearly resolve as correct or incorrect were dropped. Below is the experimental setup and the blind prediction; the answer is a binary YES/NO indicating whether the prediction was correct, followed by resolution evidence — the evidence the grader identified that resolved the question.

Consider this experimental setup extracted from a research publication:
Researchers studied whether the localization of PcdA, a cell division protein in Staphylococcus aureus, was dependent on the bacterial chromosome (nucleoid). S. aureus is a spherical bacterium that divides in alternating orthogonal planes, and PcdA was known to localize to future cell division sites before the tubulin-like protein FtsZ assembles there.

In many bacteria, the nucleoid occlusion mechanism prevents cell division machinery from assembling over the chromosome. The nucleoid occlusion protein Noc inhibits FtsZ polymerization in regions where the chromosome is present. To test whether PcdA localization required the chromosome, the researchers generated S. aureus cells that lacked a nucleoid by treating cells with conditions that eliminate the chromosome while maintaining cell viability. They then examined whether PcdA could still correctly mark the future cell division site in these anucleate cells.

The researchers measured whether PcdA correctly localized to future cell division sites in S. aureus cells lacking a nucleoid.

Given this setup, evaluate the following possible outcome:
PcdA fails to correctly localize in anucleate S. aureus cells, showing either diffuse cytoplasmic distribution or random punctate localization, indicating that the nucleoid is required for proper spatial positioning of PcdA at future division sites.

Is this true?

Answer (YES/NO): NO